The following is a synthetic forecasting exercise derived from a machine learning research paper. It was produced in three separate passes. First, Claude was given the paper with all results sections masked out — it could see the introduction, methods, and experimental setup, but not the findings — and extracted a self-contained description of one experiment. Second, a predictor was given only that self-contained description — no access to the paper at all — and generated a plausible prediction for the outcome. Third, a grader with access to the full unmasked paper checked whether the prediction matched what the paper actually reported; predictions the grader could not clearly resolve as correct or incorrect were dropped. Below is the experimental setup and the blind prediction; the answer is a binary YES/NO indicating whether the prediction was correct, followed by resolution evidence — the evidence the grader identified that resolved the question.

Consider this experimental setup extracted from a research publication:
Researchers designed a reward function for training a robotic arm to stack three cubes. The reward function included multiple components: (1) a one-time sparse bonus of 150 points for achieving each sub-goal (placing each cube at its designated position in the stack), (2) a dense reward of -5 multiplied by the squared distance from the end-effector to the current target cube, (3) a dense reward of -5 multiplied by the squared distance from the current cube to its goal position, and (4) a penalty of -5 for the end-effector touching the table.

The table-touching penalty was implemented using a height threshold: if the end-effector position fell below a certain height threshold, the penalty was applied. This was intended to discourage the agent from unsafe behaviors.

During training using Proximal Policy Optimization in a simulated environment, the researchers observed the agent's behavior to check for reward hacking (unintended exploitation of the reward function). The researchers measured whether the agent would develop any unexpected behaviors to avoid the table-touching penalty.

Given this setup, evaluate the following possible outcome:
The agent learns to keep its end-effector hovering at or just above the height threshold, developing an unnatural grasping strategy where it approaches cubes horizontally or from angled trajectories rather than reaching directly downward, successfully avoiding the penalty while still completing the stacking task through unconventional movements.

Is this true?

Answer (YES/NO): NO